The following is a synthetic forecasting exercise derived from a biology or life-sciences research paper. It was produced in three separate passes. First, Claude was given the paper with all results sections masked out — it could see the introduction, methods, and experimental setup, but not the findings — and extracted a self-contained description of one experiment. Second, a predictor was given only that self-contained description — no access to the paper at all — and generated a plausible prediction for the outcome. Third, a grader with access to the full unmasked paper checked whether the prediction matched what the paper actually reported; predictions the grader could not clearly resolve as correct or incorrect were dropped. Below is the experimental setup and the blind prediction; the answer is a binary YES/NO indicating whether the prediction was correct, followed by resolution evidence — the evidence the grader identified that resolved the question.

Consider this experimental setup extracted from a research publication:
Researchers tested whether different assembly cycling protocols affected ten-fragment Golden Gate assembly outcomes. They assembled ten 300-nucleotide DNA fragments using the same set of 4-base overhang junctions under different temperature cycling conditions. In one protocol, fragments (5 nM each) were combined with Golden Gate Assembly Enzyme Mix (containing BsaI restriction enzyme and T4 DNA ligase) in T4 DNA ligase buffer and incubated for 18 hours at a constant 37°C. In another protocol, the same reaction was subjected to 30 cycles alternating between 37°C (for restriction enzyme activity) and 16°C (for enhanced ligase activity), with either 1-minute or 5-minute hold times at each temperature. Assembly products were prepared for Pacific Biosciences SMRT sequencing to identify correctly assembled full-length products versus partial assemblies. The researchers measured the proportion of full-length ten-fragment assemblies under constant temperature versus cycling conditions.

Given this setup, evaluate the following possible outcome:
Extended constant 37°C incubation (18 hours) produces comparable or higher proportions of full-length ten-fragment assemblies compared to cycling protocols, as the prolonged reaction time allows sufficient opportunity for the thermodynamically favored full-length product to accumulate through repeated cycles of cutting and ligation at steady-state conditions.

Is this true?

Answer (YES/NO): YES